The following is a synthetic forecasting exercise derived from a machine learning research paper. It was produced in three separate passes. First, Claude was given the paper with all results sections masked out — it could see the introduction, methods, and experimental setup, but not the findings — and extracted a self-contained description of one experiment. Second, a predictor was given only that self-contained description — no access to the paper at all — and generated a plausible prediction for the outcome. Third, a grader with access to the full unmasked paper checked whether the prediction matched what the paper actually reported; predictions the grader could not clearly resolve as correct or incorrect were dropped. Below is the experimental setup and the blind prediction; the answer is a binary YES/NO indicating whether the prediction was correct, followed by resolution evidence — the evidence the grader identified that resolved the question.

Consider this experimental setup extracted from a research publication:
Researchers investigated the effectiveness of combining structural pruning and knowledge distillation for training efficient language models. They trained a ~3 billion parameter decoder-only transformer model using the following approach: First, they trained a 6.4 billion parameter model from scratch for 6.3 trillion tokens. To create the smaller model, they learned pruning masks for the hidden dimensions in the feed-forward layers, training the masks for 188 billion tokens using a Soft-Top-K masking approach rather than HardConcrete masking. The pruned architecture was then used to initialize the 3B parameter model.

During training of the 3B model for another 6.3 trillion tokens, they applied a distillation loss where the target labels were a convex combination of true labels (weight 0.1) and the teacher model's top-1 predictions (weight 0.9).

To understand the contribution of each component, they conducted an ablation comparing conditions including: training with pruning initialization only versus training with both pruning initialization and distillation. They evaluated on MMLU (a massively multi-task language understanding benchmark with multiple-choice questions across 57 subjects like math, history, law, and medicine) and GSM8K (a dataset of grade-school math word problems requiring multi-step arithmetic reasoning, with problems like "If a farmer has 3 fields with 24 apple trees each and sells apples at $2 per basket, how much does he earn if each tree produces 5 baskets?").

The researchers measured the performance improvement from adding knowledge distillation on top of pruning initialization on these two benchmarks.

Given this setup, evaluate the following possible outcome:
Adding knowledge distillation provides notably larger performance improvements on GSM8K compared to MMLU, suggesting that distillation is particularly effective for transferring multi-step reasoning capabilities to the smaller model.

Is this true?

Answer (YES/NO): NO